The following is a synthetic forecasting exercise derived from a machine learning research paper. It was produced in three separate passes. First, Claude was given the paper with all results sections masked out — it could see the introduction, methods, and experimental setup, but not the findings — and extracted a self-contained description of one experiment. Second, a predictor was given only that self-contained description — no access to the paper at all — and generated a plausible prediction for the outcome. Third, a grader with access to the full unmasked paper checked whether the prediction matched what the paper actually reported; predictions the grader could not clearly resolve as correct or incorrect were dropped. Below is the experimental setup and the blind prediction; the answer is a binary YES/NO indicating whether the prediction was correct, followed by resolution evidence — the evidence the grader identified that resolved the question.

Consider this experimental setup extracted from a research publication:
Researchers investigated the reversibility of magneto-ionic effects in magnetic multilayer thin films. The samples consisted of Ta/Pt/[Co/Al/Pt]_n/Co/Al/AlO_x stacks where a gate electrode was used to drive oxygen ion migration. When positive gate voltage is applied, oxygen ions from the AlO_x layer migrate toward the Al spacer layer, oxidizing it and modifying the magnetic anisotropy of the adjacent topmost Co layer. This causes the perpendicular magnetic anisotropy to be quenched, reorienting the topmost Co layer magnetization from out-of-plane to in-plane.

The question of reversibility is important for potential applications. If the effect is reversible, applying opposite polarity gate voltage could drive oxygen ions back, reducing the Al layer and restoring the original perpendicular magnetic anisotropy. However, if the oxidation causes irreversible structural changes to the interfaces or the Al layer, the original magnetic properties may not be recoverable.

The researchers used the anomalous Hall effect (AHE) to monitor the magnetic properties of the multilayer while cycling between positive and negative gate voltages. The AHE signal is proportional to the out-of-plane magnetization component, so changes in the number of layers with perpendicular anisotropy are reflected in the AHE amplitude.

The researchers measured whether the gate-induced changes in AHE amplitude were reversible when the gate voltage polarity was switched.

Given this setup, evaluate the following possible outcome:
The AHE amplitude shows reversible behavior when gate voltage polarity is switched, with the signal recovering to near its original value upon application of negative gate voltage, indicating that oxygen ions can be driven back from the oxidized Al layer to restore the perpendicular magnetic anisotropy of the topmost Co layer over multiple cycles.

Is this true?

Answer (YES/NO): YES